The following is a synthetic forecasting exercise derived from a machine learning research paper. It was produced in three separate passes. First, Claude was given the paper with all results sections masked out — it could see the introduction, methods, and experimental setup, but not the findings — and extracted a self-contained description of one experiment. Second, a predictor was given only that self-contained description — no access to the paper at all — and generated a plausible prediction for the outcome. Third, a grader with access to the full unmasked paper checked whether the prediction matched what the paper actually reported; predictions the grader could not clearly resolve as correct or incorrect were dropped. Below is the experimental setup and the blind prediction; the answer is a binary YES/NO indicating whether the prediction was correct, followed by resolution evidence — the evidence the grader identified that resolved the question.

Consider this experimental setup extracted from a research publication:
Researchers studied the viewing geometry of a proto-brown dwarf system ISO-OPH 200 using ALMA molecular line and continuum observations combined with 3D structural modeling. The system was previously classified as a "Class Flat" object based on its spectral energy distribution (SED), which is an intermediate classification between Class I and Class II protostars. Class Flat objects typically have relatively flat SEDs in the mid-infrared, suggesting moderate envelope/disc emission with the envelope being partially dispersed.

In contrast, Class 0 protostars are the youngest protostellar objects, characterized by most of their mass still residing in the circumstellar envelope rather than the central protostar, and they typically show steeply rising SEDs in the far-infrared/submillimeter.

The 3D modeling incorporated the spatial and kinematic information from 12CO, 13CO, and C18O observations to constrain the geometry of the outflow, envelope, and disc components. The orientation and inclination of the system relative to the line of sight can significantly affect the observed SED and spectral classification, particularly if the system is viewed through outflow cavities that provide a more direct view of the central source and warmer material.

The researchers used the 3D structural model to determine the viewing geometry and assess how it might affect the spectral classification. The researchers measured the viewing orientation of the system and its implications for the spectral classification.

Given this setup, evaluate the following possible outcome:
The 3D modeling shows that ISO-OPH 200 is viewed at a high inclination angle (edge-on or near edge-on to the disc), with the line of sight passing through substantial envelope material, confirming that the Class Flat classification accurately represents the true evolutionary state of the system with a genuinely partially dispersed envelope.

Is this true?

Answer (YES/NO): NO